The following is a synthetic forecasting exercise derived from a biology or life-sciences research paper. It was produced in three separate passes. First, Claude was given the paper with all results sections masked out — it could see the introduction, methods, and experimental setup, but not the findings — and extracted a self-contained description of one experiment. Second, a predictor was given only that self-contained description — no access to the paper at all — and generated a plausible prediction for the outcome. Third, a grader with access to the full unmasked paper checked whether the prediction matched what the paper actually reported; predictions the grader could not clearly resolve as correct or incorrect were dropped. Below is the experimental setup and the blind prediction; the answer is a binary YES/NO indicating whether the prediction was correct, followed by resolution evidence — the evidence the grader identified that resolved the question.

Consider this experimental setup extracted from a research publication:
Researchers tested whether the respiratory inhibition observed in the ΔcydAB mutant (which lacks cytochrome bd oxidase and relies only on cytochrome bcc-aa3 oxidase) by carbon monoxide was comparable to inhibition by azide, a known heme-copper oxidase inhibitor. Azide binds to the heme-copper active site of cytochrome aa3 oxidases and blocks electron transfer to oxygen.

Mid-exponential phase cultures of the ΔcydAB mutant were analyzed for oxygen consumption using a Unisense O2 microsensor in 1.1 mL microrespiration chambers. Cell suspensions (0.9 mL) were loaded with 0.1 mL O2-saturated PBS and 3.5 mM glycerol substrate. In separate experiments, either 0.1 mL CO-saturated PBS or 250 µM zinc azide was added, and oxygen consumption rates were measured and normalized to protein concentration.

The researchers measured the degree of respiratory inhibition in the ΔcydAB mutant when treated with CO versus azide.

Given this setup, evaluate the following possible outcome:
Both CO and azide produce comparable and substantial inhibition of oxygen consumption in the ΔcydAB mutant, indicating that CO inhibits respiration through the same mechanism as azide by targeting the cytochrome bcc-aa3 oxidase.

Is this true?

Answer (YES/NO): YES